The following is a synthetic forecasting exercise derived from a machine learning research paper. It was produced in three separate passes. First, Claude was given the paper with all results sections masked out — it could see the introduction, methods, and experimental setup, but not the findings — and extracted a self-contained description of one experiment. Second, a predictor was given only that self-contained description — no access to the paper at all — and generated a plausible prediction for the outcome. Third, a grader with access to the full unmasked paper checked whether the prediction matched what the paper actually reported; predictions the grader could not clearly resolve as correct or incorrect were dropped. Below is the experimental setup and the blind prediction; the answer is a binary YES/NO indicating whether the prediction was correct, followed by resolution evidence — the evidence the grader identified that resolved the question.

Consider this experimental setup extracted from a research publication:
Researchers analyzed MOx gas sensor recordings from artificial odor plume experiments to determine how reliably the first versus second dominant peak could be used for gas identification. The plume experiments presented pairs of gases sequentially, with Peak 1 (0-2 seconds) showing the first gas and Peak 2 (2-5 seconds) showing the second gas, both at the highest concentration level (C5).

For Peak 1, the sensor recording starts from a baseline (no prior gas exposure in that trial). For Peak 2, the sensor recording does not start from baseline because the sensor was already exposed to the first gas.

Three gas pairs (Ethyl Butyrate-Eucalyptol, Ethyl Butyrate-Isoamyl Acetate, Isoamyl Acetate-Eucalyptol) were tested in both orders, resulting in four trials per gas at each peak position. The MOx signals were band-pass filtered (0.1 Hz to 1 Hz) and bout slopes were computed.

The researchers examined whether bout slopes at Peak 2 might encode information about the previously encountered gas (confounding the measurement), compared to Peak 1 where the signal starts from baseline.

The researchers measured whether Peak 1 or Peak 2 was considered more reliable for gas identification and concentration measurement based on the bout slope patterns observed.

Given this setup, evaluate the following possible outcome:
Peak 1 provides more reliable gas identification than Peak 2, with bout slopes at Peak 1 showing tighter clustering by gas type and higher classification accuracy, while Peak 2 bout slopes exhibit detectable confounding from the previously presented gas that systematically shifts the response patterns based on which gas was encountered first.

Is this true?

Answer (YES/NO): YES